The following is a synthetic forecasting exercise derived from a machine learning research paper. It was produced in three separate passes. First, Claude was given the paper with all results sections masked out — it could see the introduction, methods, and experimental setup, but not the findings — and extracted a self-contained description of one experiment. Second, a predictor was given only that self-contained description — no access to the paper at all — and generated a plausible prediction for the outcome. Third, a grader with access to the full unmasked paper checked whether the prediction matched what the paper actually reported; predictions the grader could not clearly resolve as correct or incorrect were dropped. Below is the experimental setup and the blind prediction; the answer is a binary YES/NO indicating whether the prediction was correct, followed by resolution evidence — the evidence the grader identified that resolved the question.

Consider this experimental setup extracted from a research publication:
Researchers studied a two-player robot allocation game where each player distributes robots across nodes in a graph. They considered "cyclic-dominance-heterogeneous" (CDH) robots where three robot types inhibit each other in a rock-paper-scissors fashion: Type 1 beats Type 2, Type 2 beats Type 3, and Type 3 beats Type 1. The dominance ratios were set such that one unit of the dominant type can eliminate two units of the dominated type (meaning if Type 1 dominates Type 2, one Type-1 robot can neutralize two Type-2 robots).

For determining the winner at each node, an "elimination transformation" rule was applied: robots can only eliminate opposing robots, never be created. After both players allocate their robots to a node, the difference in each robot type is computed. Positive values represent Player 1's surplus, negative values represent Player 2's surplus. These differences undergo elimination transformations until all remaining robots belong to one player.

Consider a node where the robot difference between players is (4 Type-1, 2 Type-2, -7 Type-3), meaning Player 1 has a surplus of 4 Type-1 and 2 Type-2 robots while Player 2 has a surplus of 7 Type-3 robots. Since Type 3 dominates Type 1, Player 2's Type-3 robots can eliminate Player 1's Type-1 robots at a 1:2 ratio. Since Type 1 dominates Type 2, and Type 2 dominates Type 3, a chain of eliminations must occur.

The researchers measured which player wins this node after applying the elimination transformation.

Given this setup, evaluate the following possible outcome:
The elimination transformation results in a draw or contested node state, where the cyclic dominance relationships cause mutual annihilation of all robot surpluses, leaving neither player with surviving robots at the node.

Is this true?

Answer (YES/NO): NO